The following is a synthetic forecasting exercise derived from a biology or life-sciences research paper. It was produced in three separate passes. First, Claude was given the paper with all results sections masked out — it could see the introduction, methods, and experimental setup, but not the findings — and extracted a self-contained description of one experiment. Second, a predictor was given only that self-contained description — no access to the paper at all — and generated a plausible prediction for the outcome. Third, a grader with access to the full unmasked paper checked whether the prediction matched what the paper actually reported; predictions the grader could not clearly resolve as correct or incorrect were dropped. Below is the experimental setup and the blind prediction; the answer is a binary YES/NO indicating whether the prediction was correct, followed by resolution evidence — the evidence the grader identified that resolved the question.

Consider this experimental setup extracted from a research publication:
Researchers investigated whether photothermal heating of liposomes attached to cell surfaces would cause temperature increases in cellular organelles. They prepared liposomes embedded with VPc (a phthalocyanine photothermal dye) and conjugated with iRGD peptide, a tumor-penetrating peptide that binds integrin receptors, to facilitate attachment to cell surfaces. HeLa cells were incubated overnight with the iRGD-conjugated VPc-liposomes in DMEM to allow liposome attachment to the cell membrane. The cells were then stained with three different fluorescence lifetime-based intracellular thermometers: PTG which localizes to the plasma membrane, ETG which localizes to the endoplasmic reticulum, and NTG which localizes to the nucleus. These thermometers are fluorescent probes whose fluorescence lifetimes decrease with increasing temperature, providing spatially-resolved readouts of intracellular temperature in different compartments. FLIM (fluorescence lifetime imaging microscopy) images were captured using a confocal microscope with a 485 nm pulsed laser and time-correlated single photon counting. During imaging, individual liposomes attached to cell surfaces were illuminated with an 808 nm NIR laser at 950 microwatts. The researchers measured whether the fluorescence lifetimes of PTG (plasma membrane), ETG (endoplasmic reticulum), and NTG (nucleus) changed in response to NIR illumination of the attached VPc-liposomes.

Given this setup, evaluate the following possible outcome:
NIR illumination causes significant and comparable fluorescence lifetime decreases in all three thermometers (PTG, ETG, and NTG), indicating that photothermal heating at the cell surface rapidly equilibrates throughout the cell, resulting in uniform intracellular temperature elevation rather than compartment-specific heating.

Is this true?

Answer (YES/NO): NO